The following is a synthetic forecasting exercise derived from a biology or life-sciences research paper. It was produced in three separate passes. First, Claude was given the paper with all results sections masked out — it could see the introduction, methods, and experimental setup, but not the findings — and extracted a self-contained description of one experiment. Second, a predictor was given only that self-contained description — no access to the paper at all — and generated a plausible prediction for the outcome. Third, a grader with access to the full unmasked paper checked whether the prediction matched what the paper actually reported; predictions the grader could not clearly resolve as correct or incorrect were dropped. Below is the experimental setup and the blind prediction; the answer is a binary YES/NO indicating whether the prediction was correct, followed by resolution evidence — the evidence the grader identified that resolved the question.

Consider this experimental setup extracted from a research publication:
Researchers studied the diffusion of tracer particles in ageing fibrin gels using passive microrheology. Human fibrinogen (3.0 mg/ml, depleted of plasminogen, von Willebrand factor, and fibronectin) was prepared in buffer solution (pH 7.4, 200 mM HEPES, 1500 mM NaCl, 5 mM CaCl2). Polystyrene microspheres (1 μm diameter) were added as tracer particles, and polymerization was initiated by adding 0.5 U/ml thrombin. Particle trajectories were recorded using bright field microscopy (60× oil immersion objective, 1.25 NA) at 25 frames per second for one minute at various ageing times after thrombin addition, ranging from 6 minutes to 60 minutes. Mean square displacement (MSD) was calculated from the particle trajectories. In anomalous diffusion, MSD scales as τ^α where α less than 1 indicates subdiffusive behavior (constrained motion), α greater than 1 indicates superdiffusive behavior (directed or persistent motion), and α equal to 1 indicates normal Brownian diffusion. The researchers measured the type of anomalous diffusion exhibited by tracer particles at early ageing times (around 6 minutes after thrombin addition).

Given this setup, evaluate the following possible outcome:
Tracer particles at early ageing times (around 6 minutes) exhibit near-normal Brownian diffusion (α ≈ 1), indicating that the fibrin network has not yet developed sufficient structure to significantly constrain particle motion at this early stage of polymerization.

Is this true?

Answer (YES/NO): YES